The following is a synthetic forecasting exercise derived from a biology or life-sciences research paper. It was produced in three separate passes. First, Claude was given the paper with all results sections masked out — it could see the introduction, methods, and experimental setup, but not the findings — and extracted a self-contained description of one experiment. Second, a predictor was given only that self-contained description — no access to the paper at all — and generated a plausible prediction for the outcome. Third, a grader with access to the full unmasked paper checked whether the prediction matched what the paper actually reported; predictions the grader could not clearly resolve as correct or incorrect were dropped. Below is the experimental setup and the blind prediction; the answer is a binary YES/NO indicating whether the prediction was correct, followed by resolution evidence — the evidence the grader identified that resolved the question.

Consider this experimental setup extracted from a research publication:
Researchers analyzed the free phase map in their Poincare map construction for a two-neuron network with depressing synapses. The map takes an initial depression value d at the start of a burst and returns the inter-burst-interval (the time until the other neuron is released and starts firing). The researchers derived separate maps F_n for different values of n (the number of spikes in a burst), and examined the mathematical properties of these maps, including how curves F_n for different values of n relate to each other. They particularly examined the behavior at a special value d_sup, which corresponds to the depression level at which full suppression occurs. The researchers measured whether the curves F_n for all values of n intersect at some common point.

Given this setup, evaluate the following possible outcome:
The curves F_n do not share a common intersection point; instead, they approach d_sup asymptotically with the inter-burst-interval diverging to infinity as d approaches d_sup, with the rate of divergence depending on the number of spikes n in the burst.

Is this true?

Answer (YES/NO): NO